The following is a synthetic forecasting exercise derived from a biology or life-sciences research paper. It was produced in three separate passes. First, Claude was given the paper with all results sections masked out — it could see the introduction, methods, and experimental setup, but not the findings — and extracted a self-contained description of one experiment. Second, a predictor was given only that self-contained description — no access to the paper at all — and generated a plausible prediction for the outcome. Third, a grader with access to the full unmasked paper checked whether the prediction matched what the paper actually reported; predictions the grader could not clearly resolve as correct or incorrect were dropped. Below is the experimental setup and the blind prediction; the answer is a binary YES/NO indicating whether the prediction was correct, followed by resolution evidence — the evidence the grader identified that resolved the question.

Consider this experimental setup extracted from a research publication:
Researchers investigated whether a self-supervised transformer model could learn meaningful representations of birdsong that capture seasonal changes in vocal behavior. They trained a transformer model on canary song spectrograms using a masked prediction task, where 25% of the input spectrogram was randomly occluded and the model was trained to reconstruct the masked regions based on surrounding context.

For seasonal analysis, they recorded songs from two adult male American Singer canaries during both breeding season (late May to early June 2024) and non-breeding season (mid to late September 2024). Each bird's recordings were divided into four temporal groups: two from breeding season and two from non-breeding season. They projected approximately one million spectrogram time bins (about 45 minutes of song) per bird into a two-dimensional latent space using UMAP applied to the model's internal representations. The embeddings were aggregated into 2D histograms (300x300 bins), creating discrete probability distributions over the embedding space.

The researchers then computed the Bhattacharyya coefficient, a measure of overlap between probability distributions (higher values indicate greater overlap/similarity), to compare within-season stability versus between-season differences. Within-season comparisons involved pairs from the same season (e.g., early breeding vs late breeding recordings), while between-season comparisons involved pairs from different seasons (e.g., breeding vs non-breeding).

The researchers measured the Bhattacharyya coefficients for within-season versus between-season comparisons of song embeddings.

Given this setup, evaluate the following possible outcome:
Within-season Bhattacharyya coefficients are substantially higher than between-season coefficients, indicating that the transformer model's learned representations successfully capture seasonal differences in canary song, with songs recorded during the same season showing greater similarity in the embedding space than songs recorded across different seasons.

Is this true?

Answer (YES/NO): YES